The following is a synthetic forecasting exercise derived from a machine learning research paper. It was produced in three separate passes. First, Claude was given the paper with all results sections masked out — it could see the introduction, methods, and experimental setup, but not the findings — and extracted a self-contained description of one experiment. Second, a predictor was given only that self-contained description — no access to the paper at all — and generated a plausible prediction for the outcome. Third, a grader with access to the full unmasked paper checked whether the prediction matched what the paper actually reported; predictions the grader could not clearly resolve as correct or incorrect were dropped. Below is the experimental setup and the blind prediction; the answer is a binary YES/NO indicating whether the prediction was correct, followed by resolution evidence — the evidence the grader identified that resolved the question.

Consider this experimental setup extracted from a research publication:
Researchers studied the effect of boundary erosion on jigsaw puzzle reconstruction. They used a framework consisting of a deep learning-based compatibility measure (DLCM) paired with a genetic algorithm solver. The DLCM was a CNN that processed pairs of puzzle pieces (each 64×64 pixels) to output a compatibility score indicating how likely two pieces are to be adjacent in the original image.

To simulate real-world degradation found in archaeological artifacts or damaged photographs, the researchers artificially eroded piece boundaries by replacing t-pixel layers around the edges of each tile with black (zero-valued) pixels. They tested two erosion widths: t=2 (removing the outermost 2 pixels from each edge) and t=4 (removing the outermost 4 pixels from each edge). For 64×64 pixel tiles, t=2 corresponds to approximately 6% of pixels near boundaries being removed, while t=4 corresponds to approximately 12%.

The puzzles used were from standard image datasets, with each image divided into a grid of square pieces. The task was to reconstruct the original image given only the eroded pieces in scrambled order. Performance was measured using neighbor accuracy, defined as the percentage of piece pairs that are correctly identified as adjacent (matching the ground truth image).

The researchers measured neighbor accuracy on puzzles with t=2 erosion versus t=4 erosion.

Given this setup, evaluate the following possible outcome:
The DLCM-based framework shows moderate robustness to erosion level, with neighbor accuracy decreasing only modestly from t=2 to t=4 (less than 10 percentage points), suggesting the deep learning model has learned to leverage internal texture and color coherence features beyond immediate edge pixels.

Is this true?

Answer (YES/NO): NO